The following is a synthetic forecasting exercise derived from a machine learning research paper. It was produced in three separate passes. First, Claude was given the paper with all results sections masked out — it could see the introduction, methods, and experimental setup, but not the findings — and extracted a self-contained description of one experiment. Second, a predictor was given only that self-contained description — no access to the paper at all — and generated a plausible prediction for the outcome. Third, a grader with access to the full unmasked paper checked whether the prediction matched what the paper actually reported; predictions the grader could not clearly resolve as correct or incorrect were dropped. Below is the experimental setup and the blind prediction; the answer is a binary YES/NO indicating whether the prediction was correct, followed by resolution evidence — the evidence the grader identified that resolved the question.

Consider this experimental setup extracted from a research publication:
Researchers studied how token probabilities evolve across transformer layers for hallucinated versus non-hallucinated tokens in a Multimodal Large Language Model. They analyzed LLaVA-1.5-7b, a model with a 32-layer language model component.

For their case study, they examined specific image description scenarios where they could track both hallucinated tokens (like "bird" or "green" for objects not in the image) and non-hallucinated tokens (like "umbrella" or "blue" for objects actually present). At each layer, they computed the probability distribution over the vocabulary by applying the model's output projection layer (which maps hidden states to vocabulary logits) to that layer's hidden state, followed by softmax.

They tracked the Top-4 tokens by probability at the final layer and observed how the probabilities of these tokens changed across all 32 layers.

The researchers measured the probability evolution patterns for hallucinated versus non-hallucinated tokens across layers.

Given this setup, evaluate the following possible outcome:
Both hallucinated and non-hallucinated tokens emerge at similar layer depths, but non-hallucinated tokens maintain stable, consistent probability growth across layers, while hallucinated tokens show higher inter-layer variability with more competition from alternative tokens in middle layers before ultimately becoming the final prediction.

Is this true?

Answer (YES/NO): NO